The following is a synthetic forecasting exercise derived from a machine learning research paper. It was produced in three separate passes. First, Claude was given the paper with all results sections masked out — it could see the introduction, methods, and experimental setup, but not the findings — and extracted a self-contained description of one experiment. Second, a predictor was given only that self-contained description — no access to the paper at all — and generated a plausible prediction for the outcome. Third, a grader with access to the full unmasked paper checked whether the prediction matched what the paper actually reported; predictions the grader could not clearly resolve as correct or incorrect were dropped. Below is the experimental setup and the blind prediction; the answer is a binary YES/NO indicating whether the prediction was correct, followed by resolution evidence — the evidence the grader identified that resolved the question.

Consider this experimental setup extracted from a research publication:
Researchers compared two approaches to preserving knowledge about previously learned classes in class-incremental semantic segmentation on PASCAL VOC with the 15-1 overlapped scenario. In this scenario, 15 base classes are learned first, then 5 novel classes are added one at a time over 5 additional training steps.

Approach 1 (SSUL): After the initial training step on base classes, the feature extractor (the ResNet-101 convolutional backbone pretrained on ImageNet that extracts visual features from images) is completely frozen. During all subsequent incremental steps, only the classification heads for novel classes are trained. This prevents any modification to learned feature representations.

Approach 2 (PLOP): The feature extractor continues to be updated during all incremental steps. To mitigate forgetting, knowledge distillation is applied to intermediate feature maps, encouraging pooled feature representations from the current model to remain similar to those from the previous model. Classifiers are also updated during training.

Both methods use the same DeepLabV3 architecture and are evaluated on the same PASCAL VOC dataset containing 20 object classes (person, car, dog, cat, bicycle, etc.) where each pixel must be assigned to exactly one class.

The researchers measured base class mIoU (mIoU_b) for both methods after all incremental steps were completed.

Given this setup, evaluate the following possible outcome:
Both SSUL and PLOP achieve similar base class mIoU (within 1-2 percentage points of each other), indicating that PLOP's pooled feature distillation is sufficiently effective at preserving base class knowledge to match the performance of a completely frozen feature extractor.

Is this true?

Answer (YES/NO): NO